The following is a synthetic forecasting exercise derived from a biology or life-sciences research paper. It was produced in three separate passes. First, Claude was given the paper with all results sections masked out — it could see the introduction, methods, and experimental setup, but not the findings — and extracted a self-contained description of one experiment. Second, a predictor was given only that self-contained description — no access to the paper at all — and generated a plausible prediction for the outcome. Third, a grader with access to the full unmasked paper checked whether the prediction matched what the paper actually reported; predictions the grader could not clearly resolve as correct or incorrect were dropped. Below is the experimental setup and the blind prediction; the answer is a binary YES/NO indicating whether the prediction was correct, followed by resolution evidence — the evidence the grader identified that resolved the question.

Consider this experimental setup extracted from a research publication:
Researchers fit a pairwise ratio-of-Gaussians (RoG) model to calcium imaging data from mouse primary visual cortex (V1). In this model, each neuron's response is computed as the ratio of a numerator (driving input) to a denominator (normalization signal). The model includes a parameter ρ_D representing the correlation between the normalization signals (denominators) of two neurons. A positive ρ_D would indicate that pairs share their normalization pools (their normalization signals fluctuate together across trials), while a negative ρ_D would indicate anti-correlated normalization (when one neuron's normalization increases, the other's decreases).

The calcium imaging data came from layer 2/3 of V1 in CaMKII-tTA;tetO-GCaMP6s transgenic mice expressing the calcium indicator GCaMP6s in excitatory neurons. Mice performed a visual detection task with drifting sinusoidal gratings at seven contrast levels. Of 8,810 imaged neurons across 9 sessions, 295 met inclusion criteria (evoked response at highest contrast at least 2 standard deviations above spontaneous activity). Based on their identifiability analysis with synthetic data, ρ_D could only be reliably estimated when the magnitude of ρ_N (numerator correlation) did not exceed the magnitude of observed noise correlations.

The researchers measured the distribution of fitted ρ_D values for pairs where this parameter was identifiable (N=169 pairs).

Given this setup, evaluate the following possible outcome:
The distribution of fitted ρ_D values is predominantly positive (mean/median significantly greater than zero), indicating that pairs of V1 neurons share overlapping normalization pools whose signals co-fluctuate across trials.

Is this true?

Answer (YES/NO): YES